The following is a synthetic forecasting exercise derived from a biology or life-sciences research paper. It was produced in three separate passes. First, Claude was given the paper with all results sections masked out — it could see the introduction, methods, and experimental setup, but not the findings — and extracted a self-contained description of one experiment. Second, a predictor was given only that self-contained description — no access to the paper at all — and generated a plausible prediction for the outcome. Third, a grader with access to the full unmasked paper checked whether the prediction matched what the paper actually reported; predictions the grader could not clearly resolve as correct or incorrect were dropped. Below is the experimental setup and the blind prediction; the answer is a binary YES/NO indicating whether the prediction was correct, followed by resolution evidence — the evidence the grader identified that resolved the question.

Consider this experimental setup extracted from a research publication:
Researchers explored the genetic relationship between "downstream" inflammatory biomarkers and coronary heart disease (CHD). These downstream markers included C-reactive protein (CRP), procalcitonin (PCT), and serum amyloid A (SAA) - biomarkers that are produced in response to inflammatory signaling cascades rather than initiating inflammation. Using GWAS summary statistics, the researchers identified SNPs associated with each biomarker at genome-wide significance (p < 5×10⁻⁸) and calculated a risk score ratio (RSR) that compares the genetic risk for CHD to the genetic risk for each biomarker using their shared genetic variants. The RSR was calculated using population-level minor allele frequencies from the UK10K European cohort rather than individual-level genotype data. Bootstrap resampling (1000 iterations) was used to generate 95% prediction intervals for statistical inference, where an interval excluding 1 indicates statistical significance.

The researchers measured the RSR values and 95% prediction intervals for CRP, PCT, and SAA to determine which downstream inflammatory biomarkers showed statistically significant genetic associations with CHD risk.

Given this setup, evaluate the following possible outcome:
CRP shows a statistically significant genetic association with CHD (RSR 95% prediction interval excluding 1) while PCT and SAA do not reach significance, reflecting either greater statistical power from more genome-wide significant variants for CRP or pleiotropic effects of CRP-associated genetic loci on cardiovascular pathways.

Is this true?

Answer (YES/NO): NO